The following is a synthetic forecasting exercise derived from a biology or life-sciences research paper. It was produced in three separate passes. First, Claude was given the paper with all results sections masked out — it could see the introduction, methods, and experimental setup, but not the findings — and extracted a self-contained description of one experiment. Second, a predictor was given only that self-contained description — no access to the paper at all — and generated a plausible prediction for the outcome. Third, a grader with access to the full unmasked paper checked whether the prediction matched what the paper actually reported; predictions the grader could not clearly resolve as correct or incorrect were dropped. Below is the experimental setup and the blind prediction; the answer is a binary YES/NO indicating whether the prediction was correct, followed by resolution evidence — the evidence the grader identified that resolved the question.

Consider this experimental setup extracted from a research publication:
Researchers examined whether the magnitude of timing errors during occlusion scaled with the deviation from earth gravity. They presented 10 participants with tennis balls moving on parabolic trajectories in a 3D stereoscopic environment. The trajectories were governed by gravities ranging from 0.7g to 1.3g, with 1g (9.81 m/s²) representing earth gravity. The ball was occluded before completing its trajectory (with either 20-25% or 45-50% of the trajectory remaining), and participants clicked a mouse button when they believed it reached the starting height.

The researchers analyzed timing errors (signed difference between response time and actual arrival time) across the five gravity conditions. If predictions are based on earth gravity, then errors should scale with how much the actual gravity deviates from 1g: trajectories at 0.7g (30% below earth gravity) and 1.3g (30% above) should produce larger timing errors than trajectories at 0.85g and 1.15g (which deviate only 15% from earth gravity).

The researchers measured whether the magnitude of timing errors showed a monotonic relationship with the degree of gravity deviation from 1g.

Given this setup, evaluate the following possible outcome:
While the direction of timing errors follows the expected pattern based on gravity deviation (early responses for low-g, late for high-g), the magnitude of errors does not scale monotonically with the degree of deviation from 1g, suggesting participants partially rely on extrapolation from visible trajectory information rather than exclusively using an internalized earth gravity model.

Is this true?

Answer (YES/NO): NO